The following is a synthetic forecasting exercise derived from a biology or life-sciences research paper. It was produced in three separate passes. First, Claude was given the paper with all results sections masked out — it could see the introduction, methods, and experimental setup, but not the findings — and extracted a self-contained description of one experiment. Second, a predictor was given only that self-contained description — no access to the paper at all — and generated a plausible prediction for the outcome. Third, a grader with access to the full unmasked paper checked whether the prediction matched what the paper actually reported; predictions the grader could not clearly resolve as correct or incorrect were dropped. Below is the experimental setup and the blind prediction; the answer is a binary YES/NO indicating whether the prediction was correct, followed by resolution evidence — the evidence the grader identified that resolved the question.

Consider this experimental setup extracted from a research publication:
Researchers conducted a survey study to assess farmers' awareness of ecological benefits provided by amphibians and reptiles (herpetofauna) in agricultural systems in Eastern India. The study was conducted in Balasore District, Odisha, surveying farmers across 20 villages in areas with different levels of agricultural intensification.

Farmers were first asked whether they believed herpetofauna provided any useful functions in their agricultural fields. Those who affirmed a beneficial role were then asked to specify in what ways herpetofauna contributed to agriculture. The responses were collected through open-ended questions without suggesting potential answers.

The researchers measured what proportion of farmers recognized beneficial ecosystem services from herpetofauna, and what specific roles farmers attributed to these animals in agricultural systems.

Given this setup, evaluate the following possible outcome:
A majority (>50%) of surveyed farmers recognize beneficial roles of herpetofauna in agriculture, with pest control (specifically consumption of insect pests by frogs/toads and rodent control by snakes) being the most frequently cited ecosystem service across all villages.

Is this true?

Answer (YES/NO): YES